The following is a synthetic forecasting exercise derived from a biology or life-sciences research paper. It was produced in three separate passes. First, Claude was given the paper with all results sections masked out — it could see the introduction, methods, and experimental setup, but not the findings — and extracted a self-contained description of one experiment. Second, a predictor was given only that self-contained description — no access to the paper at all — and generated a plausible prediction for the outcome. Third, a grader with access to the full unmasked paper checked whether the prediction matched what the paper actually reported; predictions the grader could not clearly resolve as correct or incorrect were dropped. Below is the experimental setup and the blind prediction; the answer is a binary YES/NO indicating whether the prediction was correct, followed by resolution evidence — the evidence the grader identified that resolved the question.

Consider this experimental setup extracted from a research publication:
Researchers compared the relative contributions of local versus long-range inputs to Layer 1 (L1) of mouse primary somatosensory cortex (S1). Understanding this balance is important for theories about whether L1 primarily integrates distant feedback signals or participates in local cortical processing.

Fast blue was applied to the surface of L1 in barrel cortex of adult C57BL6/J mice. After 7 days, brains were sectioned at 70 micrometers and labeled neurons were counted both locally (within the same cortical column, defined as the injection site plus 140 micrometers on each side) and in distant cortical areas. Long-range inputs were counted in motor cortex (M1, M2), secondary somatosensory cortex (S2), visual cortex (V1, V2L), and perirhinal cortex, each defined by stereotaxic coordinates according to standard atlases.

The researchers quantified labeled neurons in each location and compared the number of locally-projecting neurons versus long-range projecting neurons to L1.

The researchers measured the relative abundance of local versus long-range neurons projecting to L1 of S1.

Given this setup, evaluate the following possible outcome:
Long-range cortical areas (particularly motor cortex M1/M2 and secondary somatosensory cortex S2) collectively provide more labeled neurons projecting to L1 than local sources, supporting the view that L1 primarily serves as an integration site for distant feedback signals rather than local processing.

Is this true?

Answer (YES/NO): NO